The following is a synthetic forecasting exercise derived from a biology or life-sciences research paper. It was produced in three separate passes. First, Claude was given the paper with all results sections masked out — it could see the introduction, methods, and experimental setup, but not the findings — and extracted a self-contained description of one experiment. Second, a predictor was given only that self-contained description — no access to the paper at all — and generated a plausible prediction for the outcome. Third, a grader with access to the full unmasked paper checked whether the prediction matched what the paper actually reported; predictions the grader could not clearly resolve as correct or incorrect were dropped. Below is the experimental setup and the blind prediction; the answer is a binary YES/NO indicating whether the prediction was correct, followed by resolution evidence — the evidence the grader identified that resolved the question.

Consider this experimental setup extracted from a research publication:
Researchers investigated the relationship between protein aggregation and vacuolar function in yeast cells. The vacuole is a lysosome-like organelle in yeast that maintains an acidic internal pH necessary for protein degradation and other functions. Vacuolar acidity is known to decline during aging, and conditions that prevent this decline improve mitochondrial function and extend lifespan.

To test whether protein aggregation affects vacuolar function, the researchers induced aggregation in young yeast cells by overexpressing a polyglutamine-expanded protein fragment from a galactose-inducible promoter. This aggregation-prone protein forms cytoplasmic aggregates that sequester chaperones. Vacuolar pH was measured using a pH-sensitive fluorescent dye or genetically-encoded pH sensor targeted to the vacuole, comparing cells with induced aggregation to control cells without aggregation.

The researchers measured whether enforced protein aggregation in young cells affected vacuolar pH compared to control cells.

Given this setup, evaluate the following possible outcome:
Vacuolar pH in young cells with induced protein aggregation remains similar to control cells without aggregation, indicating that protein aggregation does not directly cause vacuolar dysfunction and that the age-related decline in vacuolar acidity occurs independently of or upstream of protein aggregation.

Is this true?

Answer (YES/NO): NO